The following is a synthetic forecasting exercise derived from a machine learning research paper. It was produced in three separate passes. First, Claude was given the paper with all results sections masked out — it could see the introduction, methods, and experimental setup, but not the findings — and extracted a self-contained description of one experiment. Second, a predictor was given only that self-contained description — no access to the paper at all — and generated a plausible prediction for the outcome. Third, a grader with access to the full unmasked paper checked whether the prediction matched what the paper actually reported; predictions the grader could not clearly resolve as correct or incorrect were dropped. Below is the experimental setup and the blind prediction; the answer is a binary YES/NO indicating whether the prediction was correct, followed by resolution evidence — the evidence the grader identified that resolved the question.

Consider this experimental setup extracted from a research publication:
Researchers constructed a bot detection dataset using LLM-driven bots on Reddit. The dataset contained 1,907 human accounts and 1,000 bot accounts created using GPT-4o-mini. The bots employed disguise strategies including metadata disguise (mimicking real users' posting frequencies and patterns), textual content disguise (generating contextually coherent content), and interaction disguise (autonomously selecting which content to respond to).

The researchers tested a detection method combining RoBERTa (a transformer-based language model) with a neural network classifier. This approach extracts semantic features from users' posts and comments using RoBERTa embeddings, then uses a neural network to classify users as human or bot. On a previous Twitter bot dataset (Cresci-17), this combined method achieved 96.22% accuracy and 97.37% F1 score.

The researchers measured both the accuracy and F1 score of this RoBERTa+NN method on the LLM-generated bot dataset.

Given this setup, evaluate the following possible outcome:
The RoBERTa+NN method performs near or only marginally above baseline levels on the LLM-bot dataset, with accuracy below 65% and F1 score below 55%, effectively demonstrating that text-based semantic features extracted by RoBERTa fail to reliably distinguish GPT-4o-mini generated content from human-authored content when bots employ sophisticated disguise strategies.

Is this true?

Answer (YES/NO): NO